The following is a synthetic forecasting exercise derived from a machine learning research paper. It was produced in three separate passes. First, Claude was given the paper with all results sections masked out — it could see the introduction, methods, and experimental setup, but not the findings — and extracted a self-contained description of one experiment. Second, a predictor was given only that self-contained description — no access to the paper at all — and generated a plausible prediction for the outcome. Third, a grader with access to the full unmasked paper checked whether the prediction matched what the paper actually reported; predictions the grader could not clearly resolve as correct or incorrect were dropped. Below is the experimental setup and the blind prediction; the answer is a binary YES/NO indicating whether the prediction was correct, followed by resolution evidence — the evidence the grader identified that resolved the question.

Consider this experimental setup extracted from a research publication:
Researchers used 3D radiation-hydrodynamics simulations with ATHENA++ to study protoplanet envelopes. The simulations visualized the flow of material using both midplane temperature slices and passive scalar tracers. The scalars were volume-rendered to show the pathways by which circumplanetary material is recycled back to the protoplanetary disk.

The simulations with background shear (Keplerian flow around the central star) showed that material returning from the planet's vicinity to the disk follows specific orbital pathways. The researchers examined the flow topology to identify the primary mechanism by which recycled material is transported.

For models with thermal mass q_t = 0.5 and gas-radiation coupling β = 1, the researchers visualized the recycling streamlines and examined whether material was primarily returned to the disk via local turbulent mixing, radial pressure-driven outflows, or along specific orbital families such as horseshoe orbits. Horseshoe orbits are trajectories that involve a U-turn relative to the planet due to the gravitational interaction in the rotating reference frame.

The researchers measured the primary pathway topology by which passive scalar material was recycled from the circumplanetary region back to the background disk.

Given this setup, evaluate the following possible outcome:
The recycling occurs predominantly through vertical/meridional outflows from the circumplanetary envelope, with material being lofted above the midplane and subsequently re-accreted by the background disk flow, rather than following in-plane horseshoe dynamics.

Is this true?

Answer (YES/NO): NO